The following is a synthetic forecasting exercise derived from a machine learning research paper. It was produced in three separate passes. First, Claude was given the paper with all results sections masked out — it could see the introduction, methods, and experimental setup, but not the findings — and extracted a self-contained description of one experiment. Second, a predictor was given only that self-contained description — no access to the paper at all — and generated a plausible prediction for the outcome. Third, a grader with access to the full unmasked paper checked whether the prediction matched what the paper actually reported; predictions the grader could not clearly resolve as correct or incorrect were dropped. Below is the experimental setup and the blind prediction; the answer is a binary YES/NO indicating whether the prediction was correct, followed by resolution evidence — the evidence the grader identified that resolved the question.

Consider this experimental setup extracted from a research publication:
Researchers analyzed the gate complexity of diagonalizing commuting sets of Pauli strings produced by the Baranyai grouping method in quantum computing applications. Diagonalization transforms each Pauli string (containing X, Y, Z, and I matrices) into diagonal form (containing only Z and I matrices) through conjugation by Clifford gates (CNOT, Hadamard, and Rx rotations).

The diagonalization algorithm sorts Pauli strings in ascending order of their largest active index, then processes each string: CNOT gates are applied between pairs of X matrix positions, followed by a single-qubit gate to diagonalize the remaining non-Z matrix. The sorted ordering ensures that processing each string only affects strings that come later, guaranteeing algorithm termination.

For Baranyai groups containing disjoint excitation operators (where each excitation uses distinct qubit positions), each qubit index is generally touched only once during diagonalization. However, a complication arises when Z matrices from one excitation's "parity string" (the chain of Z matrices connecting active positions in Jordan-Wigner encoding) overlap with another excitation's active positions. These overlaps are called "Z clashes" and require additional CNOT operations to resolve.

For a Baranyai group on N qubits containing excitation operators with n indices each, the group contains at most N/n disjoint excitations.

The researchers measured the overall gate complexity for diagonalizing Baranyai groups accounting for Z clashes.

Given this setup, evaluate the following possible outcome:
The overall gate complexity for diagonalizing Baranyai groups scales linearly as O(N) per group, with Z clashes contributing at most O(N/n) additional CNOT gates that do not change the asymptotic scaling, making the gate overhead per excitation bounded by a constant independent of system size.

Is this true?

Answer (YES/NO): YES